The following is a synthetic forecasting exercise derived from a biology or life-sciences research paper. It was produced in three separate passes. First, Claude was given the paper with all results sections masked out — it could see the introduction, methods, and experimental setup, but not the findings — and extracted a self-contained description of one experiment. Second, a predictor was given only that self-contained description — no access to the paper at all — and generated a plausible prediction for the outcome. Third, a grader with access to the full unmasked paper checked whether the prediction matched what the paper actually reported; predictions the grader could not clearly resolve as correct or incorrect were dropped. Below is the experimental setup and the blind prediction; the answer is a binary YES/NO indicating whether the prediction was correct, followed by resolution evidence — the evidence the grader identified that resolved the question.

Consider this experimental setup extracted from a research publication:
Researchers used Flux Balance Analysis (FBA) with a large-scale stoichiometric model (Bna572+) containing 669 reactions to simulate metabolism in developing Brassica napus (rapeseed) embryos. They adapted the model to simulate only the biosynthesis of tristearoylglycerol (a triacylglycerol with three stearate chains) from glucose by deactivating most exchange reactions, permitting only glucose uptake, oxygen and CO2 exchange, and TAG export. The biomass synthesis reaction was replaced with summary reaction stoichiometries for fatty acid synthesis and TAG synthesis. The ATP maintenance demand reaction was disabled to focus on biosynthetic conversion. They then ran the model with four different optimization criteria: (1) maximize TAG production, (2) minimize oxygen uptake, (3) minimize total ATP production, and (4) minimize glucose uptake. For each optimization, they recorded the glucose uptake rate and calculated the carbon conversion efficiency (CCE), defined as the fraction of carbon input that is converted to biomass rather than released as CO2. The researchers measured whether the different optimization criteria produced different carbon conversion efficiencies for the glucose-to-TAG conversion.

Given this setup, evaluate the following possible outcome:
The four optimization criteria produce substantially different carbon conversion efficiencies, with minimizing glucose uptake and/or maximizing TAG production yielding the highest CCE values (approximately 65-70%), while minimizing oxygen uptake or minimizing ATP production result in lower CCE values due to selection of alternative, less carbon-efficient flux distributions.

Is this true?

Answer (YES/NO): NO